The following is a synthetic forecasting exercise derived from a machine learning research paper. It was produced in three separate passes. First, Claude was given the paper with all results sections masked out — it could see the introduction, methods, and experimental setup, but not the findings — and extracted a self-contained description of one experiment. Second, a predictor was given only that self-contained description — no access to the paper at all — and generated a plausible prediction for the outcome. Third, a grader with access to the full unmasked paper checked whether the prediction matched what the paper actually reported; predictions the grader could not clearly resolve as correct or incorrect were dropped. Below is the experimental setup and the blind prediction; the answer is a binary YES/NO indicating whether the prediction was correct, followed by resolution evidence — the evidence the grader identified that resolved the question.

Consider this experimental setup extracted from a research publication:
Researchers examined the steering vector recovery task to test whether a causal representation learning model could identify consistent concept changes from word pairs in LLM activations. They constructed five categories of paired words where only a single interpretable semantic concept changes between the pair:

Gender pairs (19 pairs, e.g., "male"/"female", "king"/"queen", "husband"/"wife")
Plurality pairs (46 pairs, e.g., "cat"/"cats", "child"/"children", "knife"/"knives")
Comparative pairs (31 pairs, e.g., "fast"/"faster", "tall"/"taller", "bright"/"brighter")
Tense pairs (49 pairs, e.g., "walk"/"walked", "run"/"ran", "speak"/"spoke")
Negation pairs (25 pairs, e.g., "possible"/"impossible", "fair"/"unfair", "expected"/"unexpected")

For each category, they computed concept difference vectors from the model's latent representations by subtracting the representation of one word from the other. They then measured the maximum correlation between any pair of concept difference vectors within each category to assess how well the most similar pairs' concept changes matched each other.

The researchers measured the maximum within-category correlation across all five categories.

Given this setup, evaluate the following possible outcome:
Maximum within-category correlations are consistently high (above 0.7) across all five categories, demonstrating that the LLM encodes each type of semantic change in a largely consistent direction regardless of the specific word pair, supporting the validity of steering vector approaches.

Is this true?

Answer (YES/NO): YES